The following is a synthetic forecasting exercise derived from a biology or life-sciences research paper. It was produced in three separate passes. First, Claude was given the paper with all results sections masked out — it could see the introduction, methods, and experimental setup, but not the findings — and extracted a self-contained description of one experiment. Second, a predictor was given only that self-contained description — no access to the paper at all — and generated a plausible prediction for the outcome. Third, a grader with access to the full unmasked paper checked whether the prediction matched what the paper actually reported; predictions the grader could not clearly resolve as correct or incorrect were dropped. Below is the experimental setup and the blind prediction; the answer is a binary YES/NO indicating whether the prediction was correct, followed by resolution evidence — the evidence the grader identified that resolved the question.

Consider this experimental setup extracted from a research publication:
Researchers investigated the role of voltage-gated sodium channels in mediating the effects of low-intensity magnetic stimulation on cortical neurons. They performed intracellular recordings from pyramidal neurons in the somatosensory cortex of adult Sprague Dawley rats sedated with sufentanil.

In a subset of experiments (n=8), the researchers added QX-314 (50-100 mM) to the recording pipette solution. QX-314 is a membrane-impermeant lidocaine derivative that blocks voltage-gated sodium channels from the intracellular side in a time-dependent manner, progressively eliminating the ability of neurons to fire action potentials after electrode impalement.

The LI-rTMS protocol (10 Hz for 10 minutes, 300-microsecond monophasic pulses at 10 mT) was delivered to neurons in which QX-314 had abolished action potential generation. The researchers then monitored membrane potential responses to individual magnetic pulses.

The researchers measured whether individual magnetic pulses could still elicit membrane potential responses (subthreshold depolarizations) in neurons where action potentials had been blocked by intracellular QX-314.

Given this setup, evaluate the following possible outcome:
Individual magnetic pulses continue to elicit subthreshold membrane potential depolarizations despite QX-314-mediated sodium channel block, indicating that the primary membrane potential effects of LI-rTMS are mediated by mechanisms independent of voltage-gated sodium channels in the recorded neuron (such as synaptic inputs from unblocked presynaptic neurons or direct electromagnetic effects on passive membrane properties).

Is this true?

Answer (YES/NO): NO